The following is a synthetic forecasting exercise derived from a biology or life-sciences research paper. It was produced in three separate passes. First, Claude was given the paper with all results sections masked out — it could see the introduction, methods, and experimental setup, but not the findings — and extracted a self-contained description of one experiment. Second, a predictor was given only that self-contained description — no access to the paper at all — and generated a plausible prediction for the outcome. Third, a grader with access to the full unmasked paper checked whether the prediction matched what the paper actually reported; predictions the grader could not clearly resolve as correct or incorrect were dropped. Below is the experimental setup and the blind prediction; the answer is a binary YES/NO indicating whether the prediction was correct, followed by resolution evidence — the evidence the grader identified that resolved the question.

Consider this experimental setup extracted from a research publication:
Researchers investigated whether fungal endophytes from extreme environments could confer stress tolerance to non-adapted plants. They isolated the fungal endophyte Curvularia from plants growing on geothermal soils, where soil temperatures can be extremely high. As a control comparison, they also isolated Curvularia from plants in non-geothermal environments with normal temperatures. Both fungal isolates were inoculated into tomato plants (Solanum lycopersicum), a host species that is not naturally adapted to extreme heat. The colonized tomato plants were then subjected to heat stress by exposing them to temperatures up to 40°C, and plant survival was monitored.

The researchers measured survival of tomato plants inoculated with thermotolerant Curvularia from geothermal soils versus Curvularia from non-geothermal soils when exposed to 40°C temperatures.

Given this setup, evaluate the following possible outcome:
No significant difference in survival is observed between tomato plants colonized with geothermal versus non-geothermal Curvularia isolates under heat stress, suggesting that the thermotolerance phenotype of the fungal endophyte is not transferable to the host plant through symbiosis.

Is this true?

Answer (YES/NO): NO